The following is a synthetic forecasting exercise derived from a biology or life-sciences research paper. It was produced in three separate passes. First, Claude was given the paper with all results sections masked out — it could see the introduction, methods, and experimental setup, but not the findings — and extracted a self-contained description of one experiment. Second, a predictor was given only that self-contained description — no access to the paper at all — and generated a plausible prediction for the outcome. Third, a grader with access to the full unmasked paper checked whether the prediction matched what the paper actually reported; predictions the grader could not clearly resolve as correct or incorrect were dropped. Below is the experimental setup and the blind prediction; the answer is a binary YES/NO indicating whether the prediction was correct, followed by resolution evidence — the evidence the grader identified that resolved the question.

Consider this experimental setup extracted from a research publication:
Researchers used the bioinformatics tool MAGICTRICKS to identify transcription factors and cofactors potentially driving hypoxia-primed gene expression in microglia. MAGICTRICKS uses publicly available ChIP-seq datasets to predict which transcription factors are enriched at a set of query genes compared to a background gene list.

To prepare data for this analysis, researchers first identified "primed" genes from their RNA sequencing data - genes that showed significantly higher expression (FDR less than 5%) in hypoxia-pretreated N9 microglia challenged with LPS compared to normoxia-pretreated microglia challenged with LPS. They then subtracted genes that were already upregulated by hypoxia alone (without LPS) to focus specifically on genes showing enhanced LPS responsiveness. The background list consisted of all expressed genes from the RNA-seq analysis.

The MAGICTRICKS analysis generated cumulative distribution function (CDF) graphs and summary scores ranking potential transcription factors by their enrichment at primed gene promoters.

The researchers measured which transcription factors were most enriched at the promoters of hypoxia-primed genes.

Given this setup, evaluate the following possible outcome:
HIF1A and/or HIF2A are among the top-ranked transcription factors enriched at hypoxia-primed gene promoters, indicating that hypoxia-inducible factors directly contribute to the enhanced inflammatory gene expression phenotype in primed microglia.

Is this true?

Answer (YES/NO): NO